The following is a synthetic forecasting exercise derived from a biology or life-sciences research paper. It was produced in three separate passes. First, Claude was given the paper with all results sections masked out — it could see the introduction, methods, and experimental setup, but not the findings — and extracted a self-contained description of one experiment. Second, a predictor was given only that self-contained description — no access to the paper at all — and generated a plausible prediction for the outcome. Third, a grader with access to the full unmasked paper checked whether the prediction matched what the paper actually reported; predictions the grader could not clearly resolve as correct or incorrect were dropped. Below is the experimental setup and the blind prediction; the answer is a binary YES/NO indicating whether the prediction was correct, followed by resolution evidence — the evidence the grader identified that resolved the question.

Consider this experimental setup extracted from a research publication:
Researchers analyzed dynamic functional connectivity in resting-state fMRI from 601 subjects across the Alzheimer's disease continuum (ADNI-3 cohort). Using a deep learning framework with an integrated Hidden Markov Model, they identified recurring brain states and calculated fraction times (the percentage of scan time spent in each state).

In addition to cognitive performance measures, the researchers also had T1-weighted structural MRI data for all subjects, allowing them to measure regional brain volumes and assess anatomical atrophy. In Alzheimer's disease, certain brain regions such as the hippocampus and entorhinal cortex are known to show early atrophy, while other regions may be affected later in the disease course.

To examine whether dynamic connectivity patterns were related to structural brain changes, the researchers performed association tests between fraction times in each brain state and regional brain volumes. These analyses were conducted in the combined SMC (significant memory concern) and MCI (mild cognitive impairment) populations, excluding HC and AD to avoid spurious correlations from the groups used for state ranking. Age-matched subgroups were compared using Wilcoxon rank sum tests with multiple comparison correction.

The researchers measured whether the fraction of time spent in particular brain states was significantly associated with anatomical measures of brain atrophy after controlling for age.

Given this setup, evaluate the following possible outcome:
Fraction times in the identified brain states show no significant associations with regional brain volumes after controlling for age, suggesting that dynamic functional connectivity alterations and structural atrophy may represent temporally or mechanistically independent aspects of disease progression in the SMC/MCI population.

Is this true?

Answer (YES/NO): NO